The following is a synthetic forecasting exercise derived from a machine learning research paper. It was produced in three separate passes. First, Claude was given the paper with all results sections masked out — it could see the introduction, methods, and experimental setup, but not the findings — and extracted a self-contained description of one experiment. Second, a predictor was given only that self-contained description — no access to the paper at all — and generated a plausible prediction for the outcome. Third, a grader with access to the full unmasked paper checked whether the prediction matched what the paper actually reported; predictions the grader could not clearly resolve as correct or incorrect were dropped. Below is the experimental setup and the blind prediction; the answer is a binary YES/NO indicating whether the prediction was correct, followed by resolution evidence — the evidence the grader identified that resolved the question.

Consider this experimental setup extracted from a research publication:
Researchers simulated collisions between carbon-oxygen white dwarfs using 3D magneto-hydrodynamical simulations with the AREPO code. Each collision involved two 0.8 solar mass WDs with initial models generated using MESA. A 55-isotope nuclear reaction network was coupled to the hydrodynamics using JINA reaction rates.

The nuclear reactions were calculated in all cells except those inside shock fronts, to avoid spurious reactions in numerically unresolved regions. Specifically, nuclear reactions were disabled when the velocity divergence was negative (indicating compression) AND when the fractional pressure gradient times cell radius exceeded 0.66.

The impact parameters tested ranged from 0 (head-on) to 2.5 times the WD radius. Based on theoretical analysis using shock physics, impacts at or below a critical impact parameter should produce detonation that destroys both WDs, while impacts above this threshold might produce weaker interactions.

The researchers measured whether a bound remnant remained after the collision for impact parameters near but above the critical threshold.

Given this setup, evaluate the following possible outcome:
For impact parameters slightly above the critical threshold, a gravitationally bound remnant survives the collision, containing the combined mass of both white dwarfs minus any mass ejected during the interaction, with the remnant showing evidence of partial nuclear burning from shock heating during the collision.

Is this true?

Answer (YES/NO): YES